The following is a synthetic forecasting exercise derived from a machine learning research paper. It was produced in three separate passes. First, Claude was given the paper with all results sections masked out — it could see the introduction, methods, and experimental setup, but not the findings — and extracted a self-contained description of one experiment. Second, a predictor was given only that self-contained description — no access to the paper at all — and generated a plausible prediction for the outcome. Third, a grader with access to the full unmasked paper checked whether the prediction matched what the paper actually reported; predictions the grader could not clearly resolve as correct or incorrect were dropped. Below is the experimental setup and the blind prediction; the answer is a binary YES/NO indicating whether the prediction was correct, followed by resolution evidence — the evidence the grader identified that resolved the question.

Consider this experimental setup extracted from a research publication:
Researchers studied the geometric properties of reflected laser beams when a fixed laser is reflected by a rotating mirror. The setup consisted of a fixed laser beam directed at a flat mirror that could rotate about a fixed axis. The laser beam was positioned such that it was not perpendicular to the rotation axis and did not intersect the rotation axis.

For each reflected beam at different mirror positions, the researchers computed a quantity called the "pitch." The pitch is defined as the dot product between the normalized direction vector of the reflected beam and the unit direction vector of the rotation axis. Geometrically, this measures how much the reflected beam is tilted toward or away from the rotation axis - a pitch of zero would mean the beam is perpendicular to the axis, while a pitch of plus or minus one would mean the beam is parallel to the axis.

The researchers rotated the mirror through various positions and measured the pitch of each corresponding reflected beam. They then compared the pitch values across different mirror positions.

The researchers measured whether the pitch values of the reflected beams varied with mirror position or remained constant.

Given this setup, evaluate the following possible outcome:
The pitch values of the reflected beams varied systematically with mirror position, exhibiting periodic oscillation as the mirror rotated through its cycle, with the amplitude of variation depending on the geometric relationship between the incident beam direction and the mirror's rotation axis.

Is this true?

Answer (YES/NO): NO